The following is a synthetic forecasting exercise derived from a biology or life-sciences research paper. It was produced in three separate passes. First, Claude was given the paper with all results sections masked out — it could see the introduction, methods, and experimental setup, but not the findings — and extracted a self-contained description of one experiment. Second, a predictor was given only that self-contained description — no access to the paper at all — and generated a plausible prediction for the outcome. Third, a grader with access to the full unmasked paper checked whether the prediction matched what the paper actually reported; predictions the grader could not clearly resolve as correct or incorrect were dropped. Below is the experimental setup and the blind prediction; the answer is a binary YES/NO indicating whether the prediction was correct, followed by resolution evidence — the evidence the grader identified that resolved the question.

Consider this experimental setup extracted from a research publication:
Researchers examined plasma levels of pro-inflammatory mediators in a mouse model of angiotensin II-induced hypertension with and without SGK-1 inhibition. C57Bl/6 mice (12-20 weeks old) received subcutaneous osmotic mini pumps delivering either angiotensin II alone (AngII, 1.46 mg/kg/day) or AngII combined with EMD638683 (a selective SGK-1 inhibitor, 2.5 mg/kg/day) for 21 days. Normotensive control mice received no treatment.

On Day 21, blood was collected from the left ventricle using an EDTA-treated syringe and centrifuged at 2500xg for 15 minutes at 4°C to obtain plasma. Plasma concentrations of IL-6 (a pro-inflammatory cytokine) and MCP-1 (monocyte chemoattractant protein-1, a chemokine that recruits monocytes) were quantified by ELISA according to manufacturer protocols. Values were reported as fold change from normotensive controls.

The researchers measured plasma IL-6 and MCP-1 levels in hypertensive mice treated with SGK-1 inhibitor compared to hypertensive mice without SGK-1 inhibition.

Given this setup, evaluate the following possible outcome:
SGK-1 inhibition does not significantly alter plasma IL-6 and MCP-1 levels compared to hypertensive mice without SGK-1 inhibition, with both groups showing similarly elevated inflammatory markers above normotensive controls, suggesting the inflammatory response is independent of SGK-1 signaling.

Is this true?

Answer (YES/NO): NO